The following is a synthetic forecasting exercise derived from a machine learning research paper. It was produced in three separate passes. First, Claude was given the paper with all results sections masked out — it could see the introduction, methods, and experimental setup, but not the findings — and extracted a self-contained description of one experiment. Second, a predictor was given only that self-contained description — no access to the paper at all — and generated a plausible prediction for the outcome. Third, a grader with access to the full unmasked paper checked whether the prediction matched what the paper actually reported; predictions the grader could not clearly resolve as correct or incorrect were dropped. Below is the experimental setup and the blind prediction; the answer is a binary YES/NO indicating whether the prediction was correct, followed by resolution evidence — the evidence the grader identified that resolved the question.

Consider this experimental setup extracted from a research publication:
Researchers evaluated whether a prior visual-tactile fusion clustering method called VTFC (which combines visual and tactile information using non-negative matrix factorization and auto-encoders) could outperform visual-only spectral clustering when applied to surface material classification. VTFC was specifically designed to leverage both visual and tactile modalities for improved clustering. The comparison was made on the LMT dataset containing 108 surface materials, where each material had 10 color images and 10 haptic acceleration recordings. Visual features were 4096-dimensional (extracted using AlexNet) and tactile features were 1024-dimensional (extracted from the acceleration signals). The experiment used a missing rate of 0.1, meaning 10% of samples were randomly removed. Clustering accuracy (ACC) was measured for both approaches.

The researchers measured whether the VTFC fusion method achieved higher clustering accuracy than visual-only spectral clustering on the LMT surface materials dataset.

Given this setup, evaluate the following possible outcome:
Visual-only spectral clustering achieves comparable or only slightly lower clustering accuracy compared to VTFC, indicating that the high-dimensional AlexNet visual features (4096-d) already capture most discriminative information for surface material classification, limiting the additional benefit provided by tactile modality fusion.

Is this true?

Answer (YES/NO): NO